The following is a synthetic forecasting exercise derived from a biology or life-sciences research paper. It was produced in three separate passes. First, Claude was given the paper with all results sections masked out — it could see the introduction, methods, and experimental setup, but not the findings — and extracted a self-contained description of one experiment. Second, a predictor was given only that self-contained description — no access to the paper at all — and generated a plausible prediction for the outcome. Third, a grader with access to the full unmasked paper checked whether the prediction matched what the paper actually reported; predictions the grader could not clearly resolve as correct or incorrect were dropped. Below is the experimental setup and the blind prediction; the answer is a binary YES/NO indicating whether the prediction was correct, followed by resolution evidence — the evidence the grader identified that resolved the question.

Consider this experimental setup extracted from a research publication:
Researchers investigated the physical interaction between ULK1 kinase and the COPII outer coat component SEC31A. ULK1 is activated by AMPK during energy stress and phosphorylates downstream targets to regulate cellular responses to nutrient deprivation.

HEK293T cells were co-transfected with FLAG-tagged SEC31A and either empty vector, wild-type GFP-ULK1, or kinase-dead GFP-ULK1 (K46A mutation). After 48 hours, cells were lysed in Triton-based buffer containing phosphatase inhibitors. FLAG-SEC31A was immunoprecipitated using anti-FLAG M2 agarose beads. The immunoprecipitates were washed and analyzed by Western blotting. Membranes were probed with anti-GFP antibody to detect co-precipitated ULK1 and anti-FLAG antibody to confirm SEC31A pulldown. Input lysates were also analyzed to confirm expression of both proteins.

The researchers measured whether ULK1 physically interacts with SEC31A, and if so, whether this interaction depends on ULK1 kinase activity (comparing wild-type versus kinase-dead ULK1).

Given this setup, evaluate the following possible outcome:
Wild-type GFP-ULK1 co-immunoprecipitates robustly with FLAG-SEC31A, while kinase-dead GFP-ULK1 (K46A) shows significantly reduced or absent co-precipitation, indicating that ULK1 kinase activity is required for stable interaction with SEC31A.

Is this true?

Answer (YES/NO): YES